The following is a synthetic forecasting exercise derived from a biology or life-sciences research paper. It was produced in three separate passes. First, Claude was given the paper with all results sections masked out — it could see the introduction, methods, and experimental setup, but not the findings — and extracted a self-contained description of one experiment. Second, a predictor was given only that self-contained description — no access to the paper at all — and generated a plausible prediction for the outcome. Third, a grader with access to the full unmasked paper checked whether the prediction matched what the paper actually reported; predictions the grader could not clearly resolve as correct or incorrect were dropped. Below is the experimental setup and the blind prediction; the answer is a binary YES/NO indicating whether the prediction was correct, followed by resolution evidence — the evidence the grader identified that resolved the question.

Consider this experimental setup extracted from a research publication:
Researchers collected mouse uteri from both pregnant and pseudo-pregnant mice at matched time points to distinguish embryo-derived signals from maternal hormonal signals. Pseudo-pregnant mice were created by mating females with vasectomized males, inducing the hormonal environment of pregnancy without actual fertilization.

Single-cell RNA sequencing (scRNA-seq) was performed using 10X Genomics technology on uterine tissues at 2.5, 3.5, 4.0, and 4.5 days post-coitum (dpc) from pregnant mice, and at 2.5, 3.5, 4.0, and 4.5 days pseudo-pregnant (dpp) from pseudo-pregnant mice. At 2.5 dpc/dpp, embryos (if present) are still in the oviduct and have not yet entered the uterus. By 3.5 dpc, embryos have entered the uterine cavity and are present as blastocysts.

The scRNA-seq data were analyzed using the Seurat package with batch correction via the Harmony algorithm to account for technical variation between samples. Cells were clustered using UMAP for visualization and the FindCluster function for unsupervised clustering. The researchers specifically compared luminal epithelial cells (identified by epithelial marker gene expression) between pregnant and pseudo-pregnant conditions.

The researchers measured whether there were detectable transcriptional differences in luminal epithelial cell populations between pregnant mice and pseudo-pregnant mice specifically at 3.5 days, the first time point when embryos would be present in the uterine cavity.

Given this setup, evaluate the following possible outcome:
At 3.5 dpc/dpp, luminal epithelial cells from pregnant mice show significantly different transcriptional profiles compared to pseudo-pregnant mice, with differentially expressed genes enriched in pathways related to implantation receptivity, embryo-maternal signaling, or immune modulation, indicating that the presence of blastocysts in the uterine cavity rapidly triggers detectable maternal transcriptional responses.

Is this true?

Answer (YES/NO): NO